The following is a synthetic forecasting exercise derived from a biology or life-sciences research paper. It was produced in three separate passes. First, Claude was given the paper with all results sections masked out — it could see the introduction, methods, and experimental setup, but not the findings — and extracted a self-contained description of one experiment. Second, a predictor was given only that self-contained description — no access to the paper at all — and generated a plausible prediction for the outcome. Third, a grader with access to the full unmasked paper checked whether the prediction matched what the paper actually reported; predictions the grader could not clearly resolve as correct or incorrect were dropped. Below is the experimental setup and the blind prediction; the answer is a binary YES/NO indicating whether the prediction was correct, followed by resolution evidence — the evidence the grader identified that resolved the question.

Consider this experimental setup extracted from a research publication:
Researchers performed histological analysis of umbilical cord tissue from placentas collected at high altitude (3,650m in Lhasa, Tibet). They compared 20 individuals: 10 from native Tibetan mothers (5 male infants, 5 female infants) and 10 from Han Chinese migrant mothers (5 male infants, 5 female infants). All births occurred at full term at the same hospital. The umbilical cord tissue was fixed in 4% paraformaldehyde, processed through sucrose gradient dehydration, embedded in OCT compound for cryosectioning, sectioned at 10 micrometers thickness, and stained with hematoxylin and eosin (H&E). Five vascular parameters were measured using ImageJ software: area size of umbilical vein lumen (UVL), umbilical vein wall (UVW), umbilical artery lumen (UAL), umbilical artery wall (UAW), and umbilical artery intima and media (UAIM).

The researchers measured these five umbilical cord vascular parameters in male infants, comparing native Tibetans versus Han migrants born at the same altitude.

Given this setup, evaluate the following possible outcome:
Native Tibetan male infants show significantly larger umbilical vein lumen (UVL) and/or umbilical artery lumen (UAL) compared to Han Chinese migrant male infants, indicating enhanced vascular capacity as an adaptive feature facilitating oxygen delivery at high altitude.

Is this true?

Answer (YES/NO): NO